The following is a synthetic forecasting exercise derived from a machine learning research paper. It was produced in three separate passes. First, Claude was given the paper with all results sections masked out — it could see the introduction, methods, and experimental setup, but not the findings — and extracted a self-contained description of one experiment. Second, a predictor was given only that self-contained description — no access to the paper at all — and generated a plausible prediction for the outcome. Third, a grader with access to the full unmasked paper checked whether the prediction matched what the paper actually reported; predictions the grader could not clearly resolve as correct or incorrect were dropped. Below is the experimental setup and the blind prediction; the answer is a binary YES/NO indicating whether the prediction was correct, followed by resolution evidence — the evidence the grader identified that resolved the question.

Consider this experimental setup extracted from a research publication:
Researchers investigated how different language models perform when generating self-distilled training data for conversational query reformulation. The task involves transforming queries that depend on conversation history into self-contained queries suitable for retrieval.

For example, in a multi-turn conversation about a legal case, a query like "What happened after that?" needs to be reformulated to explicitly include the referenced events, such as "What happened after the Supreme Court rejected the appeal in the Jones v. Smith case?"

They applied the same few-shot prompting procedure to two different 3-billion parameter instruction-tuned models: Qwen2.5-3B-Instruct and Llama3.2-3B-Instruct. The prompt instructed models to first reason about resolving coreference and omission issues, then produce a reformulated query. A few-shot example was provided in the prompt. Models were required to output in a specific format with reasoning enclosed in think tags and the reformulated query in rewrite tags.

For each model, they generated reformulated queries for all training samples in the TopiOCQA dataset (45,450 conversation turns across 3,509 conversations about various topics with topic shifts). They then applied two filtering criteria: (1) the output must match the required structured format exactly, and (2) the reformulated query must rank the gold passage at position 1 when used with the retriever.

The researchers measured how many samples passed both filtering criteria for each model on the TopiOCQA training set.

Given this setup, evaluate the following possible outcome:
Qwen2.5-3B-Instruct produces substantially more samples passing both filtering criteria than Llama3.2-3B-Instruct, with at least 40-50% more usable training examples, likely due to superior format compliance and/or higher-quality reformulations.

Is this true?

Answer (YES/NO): NO